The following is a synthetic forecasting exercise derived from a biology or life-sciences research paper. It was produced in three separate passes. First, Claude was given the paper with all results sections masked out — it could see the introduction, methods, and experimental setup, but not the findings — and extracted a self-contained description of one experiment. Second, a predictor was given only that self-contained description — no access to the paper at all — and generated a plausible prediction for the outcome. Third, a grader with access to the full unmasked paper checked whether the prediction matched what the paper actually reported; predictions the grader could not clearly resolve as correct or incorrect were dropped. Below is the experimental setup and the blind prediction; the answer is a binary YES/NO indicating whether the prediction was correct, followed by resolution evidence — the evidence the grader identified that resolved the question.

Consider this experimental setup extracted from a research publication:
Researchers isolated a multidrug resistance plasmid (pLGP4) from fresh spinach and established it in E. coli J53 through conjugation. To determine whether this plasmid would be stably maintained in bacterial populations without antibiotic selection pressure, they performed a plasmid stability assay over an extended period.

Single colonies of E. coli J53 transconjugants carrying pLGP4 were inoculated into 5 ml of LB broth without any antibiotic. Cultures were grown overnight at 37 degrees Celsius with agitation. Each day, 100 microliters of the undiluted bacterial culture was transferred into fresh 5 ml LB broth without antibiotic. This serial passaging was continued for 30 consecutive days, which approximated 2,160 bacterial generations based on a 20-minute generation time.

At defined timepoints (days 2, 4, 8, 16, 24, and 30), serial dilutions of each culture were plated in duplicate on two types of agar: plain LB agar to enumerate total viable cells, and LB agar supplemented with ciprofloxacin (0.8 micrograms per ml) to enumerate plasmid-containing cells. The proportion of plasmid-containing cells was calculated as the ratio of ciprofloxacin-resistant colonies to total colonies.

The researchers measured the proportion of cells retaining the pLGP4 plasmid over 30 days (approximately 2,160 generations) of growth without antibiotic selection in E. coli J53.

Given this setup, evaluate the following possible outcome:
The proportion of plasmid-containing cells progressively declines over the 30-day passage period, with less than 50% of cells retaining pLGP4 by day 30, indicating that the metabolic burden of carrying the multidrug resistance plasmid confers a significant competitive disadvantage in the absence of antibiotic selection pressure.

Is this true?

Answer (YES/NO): NO